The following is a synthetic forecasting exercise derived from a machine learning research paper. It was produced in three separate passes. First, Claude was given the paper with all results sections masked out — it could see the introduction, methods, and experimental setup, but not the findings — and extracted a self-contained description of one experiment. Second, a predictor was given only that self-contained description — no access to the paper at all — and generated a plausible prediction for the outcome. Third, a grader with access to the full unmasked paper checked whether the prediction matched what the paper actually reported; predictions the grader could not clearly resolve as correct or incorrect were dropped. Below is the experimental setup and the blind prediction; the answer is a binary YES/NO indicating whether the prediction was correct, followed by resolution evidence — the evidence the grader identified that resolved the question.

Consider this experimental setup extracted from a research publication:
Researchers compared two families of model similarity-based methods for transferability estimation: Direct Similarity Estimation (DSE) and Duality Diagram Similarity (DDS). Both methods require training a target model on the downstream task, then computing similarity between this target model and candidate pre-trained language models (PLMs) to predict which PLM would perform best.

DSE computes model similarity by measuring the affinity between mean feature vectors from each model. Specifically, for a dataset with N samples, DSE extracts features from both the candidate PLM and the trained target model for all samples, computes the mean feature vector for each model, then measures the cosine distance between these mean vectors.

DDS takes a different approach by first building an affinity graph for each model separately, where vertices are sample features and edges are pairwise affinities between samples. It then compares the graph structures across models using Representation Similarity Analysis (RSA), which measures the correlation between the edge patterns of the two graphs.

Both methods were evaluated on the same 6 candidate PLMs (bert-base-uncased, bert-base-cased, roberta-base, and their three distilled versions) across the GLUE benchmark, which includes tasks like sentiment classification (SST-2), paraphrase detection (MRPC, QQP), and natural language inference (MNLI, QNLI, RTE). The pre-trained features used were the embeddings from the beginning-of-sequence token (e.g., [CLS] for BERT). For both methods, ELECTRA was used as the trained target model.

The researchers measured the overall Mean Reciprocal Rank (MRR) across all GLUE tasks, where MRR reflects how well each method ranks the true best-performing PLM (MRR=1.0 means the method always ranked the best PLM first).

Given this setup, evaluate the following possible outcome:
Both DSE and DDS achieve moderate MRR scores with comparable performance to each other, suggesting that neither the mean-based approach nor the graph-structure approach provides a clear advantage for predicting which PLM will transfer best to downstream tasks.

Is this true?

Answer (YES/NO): NO